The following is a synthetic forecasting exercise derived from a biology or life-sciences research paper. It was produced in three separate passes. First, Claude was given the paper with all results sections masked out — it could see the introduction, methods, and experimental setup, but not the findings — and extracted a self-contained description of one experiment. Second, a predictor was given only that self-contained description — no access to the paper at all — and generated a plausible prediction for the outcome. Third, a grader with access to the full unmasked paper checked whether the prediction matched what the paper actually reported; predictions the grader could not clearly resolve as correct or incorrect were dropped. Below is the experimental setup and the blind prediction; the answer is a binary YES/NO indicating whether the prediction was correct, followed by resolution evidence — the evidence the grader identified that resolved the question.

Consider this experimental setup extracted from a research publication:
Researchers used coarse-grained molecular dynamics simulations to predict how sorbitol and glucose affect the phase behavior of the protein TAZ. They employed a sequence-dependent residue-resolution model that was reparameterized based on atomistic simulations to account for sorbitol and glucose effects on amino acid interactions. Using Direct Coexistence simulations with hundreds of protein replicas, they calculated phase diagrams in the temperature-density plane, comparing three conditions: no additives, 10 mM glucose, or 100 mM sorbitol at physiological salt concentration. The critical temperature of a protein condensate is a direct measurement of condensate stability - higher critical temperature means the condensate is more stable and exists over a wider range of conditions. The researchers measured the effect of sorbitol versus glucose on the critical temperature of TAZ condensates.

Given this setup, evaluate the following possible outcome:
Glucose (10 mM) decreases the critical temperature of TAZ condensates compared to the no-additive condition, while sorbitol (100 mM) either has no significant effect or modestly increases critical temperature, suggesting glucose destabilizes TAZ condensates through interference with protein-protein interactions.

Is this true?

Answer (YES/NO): NO